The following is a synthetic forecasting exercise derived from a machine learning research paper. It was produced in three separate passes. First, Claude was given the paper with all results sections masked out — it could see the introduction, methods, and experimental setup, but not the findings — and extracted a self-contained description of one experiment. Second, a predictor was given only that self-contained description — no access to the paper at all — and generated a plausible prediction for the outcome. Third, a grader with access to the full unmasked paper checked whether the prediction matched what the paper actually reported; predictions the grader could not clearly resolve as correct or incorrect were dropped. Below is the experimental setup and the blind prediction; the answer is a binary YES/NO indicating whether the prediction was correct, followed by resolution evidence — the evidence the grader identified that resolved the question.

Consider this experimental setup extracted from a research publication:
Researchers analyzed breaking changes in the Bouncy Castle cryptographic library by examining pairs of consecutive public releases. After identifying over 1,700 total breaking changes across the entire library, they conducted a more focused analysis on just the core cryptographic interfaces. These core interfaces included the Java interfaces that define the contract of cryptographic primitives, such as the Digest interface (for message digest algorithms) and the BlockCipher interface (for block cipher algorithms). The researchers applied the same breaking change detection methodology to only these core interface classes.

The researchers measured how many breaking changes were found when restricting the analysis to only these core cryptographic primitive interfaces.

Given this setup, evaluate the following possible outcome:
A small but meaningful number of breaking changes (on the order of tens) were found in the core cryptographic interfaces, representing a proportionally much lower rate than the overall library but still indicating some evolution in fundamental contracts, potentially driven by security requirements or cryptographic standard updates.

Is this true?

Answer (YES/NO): YES